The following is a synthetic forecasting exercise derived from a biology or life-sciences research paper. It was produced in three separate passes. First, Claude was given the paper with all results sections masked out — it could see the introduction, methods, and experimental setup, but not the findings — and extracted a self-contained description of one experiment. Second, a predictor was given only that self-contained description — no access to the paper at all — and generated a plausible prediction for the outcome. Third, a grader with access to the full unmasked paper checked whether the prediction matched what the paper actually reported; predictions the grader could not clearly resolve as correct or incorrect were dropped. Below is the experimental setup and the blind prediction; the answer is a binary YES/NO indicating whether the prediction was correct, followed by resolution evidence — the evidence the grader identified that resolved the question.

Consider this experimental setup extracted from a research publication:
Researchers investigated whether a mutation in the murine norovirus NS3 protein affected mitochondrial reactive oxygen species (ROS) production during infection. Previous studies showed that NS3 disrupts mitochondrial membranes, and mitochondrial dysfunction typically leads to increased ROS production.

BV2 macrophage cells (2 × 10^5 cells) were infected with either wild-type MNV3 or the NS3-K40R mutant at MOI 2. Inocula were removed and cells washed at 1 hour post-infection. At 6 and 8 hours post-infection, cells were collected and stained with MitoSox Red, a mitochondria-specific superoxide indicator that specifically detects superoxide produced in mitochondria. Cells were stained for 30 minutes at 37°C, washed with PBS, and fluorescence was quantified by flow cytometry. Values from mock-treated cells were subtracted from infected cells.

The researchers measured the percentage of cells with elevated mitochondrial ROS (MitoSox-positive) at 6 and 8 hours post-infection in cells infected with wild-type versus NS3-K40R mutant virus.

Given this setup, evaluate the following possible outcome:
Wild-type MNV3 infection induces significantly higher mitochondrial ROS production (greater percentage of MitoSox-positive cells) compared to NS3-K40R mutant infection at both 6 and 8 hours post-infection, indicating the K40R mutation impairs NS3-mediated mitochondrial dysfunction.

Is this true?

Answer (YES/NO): NO